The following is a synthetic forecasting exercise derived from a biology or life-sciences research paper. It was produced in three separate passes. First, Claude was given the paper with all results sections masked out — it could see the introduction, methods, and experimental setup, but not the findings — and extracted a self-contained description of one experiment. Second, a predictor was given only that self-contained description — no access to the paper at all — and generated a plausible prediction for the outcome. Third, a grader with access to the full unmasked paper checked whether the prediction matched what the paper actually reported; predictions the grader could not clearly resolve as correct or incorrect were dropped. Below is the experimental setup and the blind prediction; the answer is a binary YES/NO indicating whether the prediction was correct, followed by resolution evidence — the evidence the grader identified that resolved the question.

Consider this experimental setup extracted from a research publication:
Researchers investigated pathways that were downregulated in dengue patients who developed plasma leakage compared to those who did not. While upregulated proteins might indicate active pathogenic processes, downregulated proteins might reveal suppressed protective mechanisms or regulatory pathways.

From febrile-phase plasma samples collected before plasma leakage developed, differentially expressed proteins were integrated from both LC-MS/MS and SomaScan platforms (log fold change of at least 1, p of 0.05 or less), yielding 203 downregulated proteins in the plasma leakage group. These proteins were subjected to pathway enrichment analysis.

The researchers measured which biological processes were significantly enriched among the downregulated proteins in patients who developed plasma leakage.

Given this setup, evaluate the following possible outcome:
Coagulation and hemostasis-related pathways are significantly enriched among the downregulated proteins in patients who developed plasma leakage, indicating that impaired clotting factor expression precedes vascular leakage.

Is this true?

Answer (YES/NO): NO